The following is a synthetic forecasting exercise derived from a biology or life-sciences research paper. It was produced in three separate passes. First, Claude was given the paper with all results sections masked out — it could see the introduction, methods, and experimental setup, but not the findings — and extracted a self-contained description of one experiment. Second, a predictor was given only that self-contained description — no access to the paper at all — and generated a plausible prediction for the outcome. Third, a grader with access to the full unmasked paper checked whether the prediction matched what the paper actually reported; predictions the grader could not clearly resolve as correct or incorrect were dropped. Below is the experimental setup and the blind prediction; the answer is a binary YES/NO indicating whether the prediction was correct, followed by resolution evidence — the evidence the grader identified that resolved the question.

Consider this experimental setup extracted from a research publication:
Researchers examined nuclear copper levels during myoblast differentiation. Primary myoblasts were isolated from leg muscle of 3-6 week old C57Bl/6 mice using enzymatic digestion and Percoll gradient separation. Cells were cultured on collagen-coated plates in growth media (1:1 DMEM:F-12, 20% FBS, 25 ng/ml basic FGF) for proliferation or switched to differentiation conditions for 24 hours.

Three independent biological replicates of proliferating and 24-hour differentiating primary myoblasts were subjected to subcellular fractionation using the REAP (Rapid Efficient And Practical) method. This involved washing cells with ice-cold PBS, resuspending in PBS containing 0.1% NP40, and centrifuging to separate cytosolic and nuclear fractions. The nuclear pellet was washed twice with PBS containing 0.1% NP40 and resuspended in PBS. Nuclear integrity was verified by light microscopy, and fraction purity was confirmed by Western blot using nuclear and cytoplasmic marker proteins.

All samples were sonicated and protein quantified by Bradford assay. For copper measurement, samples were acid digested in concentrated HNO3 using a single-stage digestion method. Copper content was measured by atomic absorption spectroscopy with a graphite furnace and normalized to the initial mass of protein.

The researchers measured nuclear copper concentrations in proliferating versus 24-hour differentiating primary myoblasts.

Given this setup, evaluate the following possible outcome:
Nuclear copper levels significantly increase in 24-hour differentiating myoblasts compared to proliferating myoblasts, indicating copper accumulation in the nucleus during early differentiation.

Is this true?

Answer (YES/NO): YES